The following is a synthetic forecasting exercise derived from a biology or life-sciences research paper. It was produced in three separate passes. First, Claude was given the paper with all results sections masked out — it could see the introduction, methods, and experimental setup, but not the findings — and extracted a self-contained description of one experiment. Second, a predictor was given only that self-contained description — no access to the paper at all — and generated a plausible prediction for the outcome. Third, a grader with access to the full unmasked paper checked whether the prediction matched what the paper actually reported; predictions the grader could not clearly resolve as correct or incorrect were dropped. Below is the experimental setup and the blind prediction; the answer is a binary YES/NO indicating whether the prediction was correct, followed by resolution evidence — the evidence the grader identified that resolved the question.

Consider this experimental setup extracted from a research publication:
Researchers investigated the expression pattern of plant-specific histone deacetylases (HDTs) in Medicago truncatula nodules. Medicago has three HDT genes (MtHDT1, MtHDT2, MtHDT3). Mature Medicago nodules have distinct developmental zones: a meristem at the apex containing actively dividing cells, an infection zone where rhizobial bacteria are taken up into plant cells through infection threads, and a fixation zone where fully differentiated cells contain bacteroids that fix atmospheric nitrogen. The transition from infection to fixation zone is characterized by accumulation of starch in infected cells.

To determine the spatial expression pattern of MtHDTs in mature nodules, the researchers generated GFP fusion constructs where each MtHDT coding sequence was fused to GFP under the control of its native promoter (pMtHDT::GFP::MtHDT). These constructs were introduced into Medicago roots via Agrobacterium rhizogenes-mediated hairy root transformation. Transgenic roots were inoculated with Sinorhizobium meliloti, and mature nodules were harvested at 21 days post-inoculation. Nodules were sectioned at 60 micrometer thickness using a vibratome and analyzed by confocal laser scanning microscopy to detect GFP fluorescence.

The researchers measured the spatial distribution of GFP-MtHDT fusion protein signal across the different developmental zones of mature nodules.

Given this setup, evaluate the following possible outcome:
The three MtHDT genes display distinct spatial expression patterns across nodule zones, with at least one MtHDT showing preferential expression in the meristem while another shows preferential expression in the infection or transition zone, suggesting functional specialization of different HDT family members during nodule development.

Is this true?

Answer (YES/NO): NO